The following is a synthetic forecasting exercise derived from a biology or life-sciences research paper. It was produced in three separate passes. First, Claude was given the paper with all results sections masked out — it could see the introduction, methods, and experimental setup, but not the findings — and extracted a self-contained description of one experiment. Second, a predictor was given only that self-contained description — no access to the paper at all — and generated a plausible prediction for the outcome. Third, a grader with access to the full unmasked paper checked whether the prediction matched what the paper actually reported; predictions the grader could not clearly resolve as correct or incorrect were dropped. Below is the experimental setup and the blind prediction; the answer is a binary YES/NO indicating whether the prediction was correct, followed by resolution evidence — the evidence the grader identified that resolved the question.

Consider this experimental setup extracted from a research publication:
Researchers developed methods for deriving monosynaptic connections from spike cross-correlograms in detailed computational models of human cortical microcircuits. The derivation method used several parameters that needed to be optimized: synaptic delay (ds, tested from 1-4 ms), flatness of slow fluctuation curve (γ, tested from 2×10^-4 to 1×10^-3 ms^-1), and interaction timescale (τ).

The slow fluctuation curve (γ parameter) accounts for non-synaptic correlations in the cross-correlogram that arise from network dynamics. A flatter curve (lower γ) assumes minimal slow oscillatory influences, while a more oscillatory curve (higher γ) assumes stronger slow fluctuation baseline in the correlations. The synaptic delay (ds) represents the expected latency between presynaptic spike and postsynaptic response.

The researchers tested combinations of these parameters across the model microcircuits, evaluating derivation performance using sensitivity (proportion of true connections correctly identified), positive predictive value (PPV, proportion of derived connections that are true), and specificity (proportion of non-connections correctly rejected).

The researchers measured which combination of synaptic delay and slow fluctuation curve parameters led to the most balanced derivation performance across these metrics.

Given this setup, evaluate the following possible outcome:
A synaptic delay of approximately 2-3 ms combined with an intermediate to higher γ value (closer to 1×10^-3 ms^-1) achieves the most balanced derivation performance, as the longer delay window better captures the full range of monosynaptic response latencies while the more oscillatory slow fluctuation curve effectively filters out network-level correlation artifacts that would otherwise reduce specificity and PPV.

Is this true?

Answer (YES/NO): NO